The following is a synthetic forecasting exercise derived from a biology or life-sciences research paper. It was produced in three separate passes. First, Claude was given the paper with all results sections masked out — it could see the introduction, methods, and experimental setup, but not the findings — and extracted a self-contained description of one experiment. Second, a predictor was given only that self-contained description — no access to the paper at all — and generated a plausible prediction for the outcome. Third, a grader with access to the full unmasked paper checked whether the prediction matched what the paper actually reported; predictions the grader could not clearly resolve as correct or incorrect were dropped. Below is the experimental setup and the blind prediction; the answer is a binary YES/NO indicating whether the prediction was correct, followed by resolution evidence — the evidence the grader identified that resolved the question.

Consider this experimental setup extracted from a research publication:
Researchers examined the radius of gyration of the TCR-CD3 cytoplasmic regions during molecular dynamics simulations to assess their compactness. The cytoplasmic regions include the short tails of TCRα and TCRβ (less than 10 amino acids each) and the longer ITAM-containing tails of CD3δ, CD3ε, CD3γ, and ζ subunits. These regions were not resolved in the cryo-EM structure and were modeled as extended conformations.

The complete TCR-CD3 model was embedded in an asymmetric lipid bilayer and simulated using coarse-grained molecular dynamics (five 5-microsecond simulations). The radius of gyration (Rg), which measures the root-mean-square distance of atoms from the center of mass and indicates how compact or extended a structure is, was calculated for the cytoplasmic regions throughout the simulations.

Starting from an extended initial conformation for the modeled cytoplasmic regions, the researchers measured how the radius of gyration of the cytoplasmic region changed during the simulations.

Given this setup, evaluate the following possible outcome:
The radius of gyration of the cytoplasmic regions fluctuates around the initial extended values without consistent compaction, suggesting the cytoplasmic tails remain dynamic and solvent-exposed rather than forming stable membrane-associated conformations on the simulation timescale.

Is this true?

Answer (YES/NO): NO